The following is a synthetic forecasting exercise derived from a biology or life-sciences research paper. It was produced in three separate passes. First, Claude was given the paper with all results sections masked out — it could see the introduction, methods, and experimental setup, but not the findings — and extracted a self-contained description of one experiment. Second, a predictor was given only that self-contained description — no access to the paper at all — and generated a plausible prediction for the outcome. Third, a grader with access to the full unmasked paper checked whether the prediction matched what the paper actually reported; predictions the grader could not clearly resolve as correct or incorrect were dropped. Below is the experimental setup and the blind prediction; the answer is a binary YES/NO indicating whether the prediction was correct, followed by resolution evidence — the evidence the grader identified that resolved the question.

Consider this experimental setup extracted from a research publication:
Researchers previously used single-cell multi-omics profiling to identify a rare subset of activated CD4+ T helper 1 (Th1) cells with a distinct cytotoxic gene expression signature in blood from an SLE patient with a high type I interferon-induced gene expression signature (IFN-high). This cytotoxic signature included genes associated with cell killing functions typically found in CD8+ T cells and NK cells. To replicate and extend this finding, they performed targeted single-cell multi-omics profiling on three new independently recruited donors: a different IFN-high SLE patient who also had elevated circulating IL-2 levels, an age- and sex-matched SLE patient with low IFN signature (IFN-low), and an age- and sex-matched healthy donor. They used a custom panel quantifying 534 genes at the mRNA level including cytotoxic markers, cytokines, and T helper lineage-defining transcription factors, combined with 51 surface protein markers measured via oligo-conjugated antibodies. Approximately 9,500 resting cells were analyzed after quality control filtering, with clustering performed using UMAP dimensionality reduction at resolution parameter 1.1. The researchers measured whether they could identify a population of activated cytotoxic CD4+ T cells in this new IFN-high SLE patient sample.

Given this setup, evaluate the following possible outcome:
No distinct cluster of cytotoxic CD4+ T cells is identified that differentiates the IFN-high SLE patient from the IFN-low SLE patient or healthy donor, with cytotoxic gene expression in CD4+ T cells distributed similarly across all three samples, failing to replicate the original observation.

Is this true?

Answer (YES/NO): NO